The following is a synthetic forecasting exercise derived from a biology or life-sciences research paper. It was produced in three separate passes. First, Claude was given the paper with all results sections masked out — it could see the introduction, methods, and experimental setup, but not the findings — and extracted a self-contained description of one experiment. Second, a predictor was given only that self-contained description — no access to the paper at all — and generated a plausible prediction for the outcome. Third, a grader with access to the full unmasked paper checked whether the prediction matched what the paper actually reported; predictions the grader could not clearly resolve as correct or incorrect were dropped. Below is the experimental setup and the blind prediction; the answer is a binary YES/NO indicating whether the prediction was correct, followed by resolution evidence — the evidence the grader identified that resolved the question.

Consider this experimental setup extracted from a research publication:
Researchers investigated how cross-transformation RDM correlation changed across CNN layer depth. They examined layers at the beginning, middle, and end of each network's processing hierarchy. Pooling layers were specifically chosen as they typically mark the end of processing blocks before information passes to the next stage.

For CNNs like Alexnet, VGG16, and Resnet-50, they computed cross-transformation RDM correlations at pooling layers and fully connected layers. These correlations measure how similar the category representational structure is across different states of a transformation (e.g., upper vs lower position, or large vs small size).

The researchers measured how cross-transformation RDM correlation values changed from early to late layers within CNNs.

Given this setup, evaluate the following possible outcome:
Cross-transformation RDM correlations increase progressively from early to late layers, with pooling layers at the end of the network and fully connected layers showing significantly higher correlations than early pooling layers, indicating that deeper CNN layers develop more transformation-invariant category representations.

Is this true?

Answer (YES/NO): NO